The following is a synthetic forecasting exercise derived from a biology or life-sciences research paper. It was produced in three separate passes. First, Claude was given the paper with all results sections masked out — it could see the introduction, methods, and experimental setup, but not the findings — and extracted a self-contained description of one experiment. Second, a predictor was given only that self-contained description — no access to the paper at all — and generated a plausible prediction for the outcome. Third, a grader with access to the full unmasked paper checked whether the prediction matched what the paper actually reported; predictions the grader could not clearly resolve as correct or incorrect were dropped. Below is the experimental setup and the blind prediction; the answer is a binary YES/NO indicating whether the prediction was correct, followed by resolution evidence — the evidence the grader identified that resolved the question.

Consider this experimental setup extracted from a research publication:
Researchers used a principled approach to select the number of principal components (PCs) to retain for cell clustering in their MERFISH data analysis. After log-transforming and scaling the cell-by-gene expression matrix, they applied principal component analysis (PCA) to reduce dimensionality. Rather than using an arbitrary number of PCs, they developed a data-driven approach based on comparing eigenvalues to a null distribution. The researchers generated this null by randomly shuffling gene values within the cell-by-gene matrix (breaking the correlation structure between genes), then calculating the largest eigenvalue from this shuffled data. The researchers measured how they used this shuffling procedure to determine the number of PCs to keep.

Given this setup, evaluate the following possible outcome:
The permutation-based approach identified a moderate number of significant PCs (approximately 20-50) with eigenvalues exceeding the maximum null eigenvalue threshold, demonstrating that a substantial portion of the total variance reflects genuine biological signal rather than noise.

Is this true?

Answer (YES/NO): YES